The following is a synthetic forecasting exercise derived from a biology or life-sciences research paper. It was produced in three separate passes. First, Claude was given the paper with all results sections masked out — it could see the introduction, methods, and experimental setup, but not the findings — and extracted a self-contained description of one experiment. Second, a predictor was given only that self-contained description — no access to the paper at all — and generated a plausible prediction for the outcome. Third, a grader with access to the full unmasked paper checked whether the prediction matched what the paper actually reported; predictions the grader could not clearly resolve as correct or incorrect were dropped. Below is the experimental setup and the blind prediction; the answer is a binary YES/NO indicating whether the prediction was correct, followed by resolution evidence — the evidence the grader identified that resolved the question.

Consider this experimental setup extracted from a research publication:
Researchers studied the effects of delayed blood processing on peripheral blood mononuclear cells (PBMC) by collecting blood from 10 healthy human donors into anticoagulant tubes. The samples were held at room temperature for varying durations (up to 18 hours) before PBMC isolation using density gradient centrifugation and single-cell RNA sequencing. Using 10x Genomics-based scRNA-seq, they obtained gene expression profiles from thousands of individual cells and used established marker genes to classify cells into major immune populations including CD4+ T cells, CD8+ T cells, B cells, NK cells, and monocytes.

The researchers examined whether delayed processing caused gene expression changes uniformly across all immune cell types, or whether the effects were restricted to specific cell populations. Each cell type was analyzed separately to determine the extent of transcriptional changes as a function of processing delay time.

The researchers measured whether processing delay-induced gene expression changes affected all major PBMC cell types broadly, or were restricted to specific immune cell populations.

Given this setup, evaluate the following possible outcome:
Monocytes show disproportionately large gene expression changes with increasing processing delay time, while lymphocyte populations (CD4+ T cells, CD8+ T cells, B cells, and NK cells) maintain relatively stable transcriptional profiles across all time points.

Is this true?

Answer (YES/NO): NO